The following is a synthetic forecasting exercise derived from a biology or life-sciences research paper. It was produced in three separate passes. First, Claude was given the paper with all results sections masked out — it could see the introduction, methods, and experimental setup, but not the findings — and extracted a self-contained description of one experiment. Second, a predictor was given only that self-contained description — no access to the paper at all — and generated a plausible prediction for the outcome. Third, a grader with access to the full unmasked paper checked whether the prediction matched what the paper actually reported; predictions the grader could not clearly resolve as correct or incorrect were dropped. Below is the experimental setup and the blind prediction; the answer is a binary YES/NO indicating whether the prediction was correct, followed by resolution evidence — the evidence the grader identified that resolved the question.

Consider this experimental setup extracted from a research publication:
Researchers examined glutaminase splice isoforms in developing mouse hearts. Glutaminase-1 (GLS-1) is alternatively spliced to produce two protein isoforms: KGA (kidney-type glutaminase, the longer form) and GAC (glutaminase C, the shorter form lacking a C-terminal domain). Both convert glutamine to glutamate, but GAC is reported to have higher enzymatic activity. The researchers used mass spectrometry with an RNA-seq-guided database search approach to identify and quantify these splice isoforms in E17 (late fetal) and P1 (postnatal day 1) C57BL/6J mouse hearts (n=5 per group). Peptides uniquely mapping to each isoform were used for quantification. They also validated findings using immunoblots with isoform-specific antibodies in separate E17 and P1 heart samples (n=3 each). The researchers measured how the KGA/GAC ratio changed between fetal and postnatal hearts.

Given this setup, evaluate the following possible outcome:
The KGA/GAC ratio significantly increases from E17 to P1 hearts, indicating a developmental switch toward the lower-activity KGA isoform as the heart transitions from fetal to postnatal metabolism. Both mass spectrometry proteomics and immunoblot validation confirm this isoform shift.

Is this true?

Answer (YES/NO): YES